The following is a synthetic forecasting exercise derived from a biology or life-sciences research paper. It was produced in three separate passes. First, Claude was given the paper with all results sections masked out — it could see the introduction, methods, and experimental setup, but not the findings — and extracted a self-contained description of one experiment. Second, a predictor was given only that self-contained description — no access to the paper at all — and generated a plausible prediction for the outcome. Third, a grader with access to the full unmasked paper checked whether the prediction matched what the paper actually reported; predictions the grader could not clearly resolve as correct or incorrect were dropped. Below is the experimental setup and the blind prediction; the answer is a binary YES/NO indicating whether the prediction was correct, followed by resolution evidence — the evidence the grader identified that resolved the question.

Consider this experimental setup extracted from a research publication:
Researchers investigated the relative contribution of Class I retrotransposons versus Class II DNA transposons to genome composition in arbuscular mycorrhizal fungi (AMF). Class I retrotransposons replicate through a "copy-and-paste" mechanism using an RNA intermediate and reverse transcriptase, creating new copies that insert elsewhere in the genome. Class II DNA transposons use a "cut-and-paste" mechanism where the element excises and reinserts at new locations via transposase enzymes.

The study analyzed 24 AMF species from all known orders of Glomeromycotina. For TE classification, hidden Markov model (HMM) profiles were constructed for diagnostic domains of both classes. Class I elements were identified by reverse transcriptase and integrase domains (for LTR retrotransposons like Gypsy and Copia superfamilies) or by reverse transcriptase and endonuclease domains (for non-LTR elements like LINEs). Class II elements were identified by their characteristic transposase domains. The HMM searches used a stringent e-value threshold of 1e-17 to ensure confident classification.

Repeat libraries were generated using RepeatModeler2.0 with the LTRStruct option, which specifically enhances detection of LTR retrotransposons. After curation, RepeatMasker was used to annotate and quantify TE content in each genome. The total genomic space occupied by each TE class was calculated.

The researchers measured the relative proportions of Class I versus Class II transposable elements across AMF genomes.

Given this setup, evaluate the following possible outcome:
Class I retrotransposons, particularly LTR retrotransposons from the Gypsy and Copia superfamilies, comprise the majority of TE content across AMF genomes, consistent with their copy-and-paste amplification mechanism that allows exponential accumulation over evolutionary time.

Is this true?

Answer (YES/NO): NO